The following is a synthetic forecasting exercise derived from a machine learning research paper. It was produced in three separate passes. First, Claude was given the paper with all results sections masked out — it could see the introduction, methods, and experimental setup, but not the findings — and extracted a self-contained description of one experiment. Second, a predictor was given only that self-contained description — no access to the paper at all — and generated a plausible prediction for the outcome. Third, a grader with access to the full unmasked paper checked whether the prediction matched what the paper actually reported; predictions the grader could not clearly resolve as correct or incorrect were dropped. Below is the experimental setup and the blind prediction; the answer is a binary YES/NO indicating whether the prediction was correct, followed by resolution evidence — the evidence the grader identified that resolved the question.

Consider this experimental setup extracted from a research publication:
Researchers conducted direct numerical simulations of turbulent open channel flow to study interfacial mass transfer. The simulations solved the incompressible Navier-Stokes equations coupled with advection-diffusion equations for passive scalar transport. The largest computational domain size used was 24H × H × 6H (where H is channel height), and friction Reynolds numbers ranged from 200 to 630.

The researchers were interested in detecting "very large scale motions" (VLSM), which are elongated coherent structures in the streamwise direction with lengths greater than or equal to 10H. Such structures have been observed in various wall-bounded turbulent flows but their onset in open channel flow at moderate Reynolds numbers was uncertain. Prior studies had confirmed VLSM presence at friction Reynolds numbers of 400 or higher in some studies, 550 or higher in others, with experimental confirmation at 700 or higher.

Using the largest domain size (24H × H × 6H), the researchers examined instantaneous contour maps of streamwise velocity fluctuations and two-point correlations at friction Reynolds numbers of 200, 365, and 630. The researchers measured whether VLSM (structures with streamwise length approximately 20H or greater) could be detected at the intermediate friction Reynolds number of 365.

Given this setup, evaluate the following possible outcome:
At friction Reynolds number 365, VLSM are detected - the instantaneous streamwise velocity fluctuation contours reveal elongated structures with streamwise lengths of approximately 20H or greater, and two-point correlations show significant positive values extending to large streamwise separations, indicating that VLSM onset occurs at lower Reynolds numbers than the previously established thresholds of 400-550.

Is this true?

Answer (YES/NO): YES